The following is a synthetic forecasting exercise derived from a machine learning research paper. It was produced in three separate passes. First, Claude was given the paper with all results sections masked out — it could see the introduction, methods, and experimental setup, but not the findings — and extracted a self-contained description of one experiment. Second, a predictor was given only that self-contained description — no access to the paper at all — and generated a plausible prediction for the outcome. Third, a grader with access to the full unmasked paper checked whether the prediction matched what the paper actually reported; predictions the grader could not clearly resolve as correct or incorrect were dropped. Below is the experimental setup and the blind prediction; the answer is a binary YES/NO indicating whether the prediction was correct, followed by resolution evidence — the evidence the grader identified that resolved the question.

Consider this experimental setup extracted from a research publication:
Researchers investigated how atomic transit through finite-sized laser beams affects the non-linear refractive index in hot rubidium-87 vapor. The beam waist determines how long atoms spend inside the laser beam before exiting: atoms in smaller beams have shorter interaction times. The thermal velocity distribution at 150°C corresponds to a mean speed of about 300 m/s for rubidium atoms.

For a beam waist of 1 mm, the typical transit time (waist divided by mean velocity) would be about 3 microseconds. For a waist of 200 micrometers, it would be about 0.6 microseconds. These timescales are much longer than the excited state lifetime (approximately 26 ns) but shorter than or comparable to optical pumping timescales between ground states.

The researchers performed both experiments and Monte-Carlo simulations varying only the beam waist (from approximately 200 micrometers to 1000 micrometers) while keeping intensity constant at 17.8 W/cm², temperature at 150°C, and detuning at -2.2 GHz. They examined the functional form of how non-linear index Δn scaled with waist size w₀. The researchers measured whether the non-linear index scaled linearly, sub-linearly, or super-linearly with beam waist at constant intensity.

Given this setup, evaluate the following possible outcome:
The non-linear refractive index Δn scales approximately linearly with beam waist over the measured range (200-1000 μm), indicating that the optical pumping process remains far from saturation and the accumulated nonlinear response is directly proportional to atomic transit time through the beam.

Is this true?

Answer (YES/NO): NO